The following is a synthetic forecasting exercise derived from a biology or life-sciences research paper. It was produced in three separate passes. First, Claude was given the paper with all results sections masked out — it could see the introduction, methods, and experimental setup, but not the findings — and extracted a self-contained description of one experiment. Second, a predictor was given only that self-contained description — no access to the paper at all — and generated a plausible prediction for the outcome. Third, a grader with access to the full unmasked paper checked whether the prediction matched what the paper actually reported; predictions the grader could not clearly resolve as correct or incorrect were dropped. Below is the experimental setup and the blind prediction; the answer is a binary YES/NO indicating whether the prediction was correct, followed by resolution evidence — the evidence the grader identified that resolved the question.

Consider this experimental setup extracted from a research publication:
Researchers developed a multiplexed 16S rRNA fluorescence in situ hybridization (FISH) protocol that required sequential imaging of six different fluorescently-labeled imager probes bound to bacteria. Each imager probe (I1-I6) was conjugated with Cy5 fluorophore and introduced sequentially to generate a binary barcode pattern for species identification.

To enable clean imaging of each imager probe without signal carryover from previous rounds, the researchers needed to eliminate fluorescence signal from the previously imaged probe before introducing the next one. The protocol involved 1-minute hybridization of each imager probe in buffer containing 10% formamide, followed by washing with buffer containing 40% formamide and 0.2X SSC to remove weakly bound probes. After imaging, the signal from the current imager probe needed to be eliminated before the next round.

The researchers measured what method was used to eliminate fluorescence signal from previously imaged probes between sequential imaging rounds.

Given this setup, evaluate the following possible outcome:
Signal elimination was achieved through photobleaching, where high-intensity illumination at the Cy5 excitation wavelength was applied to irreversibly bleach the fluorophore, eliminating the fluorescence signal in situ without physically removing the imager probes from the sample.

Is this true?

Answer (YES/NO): YES